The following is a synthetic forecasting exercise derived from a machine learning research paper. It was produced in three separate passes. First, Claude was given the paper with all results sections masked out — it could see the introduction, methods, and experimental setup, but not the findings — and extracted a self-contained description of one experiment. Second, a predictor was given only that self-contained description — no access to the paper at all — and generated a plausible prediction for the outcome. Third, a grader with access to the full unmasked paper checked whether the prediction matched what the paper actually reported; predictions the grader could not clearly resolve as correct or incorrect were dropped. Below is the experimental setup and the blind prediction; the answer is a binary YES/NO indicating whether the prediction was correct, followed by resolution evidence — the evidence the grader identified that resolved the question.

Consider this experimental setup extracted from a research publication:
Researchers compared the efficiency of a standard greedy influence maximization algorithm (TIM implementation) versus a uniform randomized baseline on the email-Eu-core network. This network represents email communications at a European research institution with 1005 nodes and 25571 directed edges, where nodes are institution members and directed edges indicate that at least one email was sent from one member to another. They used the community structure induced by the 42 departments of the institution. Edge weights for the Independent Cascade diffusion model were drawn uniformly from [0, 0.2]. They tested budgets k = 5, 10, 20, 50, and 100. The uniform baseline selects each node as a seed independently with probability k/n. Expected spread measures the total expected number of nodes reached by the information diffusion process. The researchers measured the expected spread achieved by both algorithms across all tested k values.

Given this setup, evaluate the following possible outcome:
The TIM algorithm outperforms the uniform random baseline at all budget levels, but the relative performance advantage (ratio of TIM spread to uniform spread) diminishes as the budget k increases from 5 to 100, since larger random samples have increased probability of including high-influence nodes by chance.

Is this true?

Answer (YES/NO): NO